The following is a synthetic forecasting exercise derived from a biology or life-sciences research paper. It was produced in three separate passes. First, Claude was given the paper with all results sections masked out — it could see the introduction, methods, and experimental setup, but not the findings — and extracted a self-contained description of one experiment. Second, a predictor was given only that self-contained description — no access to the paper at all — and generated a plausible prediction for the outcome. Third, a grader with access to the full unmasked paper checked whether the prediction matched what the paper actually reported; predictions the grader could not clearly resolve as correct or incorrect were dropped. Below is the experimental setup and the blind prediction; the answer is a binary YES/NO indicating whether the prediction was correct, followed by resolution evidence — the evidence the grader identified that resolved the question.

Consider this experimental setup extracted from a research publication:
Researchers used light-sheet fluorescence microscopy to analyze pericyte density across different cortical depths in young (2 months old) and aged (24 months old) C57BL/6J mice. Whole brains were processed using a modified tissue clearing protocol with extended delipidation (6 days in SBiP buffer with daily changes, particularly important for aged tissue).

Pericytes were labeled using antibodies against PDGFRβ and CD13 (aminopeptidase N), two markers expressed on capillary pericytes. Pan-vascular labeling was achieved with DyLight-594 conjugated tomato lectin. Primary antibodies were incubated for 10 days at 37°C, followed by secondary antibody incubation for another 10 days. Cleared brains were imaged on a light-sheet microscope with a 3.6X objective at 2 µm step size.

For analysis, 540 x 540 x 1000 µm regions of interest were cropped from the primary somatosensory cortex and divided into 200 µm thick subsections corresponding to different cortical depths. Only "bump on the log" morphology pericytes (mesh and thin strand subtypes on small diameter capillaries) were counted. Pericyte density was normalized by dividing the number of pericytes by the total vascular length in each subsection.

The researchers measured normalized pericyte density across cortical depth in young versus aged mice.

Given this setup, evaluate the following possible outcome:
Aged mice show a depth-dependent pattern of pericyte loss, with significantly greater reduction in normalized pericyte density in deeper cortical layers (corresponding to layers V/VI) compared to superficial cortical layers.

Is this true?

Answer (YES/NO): NO